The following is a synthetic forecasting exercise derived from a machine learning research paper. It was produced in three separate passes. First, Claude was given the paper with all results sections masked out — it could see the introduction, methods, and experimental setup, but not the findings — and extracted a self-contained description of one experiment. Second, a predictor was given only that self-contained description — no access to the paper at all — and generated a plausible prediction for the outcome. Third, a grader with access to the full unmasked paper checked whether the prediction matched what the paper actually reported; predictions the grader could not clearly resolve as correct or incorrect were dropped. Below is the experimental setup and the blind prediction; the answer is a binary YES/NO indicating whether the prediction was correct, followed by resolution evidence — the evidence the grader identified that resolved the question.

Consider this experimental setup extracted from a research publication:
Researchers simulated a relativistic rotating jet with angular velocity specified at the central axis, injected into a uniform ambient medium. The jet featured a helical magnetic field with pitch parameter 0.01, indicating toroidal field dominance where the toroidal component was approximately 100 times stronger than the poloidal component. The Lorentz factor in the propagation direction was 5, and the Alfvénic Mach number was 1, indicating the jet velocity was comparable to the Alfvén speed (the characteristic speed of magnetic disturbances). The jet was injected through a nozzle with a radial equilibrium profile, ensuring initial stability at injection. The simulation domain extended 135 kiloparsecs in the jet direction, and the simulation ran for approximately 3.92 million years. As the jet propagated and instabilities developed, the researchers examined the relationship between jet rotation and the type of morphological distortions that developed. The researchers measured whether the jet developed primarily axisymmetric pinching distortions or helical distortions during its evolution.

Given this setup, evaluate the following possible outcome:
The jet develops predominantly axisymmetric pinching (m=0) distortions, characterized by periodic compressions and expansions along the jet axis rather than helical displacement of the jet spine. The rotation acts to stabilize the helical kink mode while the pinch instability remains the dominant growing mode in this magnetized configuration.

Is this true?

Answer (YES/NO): NO